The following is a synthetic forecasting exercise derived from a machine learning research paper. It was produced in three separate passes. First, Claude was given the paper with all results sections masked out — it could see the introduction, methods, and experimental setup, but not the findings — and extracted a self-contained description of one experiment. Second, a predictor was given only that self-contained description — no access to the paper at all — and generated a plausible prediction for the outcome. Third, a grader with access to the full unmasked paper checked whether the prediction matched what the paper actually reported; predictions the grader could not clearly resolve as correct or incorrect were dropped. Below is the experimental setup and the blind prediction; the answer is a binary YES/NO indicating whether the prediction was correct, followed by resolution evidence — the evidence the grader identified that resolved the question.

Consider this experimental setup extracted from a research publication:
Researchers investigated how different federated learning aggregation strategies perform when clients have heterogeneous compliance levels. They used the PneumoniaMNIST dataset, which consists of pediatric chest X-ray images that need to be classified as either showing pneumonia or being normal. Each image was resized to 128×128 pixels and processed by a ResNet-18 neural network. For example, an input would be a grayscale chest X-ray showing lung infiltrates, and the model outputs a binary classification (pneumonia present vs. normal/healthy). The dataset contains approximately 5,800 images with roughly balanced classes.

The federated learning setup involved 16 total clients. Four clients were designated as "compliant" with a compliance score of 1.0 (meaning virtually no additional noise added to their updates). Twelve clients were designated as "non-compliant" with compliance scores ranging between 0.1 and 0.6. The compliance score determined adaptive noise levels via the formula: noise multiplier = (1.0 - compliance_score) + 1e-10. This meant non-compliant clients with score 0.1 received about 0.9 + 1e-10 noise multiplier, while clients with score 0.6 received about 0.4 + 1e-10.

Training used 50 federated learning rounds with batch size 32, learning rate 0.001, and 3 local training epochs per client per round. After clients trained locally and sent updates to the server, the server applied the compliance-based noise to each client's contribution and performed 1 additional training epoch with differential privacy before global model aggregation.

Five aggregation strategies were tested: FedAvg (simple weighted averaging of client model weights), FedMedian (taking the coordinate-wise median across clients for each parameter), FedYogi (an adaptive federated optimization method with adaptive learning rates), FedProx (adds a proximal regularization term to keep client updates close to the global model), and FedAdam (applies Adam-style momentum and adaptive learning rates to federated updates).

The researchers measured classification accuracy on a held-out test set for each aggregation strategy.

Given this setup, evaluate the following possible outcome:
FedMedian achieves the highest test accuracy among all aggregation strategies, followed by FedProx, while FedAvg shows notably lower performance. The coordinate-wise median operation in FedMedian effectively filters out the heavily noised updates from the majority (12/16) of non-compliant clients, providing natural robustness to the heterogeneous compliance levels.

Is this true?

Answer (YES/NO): NO